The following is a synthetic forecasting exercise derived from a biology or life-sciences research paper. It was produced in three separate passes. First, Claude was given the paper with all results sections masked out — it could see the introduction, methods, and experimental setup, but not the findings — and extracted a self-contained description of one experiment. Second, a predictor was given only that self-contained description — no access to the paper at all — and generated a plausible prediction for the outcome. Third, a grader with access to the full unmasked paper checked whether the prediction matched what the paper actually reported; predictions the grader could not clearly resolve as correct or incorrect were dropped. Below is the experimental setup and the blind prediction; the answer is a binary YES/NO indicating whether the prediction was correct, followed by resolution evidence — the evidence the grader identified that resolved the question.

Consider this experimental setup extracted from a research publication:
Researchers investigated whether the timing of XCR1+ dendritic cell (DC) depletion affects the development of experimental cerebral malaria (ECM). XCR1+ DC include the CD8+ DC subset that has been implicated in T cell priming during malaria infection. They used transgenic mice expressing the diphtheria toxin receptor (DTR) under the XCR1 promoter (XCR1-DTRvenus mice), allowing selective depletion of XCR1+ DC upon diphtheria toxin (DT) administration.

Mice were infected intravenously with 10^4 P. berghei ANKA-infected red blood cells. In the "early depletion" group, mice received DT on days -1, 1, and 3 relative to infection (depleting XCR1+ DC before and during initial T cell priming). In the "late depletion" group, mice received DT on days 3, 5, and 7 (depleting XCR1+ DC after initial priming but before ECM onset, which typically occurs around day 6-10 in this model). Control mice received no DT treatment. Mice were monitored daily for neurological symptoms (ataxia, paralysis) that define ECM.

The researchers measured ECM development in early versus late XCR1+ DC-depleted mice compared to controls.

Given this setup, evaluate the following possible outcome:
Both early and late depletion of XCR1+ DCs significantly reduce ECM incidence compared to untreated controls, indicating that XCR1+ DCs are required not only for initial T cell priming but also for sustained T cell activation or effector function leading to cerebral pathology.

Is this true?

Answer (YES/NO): NO